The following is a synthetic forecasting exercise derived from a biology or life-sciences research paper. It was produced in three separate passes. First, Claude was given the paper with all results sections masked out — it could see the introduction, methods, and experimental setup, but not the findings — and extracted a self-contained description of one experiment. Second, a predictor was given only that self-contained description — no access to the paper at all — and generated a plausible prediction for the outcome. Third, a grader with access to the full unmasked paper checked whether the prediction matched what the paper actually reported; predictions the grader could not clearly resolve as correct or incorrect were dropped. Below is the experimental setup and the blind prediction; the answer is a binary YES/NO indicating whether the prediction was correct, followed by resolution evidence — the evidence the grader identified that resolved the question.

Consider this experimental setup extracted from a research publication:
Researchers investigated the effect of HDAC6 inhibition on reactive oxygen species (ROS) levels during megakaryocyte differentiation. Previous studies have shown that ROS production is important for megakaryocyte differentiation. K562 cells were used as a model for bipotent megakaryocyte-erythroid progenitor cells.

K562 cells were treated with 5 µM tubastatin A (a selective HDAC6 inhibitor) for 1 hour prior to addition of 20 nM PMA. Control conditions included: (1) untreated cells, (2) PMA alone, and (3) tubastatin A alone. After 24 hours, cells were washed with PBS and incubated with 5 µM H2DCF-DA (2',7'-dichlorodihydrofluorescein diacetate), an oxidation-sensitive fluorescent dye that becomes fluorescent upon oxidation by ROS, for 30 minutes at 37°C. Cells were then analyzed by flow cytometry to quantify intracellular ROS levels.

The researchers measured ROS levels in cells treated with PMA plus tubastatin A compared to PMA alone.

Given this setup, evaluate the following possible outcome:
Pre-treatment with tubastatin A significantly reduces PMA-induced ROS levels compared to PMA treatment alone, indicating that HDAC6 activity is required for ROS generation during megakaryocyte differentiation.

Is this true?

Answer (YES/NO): YES